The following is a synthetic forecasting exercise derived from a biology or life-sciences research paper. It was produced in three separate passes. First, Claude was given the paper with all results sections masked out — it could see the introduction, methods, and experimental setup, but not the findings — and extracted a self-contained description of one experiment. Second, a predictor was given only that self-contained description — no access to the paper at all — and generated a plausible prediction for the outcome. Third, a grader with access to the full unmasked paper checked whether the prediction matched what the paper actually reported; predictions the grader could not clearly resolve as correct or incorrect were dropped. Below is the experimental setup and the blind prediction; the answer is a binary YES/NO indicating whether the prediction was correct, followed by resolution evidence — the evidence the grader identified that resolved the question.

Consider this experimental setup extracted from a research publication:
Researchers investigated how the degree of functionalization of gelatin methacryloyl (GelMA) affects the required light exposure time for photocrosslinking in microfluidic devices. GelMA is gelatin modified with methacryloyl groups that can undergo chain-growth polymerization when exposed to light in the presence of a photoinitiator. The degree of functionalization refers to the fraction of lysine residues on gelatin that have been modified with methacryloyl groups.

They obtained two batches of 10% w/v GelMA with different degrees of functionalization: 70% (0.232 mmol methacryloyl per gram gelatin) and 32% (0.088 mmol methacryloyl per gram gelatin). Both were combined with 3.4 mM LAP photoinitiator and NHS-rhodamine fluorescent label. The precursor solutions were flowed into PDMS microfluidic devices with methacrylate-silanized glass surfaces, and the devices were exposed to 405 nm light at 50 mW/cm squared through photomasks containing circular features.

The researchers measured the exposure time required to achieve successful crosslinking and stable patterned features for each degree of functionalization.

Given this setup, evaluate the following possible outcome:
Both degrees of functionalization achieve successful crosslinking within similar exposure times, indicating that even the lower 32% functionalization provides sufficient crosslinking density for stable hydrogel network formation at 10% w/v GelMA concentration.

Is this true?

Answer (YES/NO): NO